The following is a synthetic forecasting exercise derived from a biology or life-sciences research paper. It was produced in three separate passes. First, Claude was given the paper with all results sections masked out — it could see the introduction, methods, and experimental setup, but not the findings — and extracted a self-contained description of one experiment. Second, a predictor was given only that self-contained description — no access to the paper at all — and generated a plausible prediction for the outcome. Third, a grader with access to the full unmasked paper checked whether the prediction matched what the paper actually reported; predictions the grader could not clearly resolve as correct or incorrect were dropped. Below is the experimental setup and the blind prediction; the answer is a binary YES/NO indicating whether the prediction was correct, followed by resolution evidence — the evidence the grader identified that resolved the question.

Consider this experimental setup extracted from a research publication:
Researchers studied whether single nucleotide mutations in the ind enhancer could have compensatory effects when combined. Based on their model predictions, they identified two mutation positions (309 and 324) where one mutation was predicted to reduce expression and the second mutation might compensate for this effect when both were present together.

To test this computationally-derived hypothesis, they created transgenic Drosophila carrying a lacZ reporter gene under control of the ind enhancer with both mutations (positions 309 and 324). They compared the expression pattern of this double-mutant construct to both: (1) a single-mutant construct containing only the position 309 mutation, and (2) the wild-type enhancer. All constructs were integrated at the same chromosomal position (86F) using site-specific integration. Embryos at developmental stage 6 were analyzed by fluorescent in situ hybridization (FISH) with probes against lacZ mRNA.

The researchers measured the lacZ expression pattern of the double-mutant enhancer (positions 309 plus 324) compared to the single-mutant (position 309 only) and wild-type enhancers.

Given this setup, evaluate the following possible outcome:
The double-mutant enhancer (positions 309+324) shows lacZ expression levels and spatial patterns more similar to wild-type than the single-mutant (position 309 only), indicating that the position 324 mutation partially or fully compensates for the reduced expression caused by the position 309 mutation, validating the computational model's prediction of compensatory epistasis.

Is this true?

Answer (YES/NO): NO